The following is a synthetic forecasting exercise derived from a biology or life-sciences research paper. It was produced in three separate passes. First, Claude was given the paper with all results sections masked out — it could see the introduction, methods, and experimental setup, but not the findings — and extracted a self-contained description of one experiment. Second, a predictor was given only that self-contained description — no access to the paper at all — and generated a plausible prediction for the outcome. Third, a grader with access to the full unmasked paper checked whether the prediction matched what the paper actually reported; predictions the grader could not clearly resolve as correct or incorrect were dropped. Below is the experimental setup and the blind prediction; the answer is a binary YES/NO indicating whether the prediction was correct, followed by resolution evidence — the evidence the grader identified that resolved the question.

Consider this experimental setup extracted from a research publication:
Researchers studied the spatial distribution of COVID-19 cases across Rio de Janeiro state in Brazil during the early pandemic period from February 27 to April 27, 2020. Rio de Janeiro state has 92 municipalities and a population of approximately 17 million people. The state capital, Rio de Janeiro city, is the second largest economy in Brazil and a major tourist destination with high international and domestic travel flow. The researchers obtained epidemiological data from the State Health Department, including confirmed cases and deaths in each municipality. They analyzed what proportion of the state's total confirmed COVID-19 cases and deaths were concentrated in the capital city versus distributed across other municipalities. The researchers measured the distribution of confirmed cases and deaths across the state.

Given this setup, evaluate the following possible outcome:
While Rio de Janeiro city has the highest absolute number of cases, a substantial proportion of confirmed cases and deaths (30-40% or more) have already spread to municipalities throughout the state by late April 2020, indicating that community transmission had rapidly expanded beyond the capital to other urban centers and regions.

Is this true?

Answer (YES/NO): YES